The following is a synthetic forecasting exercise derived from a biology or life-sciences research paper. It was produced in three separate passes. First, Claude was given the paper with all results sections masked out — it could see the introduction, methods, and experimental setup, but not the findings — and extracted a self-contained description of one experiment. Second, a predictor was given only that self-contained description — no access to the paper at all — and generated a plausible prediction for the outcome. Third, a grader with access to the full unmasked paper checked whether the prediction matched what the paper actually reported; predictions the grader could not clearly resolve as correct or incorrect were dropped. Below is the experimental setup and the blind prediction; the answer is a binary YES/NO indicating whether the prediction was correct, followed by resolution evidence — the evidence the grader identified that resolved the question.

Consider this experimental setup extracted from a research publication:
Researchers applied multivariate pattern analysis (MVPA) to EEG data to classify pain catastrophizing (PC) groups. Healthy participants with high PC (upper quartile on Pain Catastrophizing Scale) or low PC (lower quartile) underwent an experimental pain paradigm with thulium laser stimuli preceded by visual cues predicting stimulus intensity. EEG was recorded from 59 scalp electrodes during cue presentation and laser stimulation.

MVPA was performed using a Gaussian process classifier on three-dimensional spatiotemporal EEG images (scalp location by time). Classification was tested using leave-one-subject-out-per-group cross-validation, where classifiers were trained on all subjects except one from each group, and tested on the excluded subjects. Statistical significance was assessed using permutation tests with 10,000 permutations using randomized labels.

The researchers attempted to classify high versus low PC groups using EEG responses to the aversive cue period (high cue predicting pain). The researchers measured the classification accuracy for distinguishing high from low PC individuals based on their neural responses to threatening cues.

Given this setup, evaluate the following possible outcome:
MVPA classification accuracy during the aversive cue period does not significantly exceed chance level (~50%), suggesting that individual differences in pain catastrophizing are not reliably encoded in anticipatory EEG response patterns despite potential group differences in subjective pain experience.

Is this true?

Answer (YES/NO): NO